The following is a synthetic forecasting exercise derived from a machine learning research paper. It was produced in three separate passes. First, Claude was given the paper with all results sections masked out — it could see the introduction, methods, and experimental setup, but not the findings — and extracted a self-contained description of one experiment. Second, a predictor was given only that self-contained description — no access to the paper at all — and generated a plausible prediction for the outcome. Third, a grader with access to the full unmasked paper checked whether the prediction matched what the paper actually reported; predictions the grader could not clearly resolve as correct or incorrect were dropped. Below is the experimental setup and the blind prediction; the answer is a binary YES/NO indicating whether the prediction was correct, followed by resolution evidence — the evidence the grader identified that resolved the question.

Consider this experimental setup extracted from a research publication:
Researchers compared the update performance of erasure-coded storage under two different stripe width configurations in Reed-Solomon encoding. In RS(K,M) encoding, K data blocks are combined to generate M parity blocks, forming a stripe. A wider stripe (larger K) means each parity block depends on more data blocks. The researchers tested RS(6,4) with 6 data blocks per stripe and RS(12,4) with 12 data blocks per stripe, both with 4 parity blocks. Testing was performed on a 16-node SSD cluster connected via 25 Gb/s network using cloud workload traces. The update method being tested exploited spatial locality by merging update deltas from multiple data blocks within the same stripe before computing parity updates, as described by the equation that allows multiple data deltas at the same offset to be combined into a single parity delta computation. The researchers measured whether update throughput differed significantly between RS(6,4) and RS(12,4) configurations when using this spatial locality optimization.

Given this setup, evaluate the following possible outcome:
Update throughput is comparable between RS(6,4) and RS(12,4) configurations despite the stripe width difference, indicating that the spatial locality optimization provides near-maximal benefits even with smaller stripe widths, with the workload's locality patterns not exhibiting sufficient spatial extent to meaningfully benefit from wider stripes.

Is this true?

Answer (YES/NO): YES